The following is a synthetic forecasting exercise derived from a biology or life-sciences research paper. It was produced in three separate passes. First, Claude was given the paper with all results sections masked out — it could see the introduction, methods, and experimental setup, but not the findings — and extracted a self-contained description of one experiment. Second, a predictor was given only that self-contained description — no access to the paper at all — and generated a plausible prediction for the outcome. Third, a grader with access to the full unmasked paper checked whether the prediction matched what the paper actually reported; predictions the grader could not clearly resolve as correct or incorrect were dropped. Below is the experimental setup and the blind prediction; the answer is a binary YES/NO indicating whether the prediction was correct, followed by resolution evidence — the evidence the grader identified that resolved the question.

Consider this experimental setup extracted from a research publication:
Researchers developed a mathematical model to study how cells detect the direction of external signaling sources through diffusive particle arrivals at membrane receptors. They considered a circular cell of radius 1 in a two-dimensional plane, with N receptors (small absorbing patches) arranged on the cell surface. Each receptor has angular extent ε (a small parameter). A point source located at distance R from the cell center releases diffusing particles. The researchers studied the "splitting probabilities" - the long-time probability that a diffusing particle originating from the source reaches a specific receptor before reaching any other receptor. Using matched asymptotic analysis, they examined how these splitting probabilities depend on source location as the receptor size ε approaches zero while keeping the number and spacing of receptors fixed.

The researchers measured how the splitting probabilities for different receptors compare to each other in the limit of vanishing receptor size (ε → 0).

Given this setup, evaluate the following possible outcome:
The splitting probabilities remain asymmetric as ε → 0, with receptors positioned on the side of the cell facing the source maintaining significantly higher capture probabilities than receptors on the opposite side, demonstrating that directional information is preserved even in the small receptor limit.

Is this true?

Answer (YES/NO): NO